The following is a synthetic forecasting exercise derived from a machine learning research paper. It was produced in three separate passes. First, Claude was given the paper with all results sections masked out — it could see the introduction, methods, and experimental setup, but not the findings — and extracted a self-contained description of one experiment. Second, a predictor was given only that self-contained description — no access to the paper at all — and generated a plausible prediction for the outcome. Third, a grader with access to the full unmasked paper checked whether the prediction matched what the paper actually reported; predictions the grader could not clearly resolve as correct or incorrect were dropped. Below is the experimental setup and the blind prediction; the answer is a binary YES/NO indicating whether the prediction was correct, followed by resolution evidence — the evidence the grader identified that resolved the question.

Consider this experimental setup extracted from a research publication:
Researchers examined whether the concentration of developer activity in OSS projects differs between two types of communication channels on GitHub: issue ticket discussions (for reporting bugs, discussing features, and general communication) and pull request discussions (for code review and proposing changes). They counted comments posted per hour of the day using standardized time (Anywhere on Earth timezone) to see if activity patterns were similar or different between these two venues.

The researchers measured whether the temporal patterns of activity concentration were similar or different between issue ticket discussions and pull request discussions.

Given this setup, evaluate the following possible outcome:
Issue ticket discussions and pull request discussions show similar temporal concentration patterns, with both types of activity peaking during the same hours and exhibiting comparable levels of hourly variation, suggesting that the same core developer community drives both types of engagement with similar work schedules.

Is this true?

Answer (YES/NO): YES